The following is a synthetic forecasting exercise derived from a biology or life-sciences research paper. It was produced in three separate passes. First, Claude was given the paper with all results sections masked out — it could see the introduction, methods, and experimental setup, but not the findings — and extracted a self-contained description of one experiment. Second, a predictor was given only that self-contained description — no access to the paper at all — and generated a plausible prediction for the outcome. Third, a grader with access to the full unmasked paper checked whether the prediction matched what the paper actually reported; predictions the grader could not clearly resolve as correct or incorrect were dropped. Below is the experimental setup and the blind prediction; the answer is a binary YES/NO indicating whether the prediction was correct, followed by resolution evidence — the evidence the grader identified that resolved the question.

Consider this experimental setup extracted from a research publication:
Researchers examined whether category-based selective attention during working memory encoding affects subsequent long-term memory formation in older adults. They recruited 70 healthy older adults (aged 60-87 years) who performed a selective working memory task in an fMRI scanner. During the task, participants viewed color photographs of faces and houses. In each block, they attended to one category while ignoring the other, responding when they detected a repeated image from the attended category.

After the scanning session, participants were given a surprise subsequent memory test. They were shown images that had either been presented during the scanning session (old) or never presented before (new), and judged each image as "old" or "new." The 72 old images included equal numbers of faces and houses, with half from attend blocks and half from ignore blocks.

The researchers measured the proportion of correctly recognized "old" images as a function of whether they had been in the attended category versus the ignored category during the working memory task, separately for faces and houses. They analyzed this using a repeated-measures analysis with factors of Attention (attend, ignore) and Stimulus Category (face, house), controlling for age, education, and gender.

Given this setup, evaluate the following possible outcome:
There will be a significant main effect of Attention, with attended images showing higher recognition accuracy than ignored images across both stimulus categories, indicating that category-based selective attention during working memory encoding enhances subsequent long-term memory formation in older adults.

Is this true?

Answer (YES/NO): YES